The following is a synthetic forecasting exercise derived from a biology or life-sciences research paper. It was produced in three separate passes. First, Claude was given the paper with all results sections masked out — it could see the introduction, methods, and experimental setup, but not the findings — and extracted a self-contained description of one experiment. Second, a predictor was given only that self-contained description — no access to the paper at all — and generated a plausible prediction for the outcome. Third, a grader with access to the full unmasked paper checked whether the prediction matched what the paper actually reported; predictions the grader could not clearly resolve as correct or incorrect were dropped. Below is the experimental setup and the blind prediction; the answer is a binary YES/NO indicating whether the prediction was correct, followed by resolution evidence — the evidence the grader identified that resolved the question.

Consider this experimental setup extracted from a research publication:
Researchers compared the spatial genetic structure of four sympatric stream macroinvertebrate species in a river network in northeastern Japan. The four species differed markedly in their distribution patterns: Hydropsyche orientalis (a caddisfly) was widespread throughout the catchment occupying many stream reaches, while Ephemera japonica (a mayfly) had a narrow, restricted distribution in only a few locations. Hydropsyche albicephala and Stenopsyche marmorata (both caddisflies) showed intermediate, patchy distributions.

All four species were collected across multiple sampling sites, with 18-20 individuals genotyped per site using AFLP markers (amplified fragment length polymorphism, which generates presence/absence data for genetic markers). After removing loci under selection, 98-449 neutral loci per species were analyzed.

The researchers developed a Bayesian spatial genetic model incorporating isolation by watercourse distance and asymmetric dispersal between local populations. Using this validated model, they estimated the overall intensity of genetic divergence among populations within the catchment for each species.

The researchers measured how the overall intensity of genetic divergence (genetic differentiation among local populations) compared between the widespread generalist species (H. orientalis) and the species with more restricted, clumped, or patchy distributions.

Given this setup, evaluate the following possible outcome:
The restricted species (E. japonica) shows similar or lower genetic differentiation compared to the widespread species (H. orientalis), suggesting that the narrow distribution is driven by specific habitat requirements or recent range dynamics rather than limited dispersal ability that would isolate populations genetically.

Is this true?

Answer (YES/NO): NO